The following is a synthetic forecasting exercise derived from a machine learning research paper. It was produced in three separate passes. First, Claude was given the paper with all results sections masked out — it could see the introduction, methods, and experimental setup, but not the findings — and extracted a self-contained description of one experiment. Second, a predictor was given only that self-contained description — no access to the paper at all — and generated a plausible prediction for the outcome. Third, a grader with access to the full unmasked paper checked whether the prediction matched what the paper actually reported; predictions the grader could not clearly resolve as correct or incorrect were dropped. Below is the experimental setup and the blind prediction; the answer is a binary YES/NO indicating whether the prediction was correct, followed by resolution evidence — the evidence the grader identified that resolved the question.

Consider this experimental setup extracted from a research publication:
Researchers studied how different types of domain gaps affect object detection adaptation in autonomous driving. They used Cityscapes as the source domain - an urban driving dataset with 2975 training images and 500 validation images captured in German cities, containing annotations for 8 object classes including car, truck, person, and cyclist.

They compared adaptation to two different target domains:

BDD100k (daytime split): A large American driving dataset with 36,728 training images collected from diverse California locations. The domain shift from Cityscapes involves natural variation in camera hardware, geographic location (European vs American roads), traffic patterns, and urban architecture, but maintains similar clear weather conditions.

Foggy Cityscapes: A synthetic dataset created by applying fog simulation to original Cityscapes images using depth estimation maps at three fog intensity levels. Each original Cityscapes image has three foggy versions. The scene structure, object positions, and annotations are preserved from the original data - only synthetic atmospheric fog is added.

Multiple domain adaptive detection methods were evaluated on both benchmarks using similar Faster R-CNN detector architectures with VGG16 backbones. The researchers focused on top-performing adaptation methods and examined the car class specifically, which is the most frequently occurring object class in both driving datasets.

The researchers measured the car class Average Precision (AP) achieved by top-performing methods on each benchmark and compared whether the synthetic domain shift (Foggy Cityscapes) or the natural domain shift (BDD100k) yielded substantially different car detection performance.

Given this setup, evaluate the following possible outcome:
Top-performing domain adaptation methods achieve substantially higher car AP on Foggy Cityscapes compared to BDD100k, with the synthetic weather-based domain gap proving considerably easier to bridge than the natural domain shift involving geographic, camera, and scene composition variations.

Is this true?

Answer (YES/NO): NO